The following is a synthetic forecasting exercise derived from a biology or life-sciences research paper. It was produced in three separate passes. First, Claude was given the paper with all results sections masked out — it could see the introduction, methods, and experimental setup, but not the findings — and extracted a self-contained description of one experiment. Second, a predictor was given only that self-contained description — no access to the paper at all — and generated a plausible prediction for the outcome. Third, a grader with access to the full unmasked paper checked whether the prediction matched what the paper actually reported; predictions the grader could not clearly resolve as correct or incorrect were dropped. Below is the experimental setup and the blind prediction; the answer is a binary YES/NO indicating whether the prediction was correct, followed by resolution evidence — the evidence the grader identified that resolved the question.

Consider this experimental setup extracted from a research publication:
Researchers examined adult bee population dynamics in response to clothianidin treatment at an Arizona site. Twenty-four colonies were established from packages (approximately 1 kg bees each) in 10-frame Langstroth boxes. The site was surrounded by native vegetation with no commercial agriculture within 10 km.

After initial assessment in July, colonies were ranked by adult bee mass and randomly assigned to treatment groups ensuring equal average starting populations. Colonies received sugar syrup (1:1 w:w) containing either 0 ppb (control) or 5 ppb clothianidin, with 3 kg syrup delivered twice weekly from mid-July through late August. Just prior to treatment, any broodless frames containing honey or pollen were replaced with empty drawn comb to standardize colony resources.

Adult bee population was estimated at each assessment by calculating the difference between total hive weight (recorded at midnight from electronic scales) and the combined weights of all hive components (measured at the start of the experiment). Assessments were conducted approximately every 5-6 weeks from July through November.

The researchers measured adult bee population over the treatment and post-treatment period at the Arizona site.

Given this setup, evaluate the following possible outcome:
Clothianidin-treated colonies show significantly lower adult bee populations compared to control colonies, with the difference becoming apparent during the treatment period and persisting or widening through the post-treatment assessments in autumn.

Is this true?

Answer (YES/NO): NO